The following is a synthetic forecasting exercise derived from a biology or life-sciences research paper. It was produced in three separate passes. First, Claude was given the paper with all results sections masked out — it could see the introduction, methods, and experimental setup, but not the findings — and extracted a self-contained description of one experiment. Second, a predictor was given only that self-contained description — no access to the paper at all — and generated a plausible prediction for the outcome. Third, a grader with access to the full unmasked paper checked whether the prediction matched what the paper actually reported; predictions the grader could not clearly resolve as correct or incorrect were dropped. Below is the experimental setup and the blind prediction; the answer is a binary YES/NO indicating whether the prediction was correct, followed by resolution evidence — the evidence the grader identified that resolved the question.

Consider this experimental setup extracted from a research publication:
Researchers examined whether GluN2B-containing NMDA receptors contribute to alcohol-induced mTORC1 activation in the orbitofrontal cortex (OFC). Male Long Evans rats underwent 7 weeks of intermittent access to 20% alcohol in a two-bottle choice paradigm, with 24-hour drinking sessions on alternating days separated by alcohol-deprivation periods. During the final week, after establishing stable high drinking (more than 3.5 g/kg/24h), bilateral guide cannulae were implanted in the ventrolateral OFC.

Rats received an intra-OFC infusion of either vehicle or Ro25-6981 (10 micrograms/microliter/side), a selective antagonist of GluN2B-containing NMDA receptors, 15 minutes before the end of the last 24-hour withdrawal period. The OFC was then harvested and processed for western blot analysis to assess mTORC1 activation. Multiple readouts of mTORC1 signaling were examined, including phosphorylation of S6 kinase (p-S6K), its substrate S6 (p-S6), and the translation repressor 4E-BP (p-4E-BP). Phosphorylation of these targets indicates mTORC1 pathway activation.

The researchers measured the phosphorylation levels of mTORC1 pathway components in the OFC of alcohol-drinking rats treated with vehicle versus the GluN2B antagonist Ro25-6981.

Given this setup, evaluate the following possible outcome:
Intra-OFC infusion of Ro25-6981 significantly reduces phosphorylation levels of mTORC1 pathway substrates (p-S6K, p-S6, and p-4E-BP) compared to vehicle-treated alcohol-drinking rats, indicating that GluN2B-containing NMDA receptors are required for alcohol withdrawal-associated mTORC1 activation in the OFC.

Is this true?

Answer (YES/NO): YES